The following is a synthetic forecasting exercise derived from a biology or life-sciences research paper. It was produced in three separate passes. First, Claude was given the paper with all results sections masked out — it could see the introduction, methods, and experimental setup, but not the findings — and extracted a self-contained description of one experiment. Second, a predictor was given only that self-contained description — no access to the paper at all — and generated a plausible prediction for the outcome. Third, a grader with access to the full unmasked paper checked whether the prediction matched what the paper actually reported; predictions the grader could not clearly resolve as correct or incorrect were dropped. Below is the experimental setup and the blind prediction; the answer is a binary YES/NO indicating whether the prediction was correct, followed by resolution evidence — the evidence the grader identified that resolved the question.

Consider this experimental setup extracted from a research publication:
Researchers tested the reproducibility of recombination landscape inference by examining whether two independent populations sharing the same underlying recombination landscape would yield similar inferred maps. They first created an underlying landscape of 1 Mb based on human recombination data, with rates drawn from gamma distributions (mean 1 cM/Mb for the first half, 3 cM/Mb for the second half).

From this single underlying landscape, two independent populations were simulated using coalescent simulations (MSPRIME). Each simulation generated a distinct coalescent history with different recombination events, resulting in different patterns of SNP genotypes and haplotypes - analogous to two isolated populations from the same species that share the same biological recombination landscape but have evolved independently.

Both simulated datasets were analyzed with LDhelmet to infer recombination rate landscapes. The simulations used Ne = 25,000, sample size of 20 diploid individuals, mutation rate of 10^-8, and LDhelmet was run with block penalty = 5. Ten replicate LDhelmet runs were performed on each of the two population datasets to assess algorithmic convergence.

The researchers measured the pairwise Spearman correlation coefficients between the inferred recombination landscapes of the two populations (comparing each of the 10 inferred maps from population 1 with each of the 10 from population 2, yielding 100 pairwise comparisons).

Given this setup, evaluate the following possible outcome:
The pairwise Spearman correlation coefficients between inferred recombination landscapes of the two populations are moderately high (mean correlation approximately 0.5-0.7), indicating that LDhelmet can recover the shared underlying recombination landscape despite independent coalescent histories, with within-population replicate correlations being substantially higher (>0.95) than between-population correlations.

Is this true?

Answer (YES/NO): NO